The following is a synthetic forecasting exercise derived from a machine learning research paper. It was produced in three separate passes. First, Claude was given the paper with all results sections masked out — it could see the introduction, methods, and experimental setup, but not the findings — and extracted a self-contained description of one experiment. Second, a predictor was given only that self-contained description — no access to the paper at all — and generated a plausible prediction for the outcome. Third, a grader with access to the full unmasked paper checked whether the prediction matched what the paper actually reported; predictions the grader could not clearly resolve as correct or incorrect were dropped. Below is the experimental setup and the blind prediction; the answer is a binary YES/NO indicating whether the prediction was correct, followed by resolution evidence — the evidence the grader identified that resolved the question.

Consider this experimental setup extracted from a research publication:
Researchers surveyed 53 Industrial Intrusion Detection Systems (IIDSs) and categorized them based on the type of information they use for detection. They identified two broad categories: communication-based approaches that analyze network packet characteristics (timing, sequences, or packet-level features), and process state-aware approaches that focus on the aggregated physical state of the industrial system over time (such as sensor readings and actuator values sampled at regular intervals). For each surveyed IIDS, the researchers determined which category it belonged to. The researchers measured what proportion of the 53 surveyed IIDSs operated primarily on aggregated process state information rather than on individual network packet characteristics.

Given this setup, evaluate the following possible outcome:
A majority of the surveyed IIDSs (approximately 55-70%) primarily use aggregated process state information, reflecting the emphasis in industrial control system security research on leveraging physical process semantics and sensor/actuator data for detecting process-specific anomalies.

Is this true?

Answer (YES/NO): YES